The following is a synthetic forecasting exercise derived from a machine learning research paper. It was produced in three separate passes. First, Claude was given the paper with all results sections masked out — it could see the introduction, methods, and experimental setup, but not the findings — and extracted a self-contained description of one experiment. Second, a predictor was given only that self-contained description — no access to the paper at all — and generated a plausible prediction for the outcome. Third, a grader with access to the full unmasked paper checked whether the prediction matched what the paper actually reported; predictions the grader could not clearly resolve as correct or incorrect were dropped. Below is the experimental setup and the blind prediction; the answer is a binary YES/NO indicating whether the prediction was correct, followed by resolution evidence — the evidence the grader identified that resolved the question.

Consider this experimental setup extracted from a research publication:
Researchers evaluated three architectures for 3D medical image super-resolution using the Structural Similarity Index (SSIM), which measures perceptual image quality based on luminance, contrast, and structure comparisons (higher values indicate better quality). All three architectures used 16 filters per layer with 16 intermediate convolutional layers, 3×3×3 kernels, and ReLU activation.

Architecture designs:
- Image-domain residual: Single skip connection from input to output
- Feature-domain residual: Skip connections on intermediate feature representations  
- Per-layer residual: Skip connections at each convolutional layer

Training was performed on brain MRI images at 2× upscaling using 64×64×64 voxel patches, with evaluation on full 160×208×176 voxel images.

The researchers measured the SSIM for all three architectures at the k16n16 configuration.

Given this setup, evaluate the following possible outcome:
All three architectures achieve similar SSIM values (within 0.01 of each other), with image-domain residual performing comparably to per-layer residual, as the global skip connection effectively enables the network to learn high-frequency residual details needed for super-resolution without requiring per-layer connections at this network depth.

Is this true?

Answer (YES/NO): YES